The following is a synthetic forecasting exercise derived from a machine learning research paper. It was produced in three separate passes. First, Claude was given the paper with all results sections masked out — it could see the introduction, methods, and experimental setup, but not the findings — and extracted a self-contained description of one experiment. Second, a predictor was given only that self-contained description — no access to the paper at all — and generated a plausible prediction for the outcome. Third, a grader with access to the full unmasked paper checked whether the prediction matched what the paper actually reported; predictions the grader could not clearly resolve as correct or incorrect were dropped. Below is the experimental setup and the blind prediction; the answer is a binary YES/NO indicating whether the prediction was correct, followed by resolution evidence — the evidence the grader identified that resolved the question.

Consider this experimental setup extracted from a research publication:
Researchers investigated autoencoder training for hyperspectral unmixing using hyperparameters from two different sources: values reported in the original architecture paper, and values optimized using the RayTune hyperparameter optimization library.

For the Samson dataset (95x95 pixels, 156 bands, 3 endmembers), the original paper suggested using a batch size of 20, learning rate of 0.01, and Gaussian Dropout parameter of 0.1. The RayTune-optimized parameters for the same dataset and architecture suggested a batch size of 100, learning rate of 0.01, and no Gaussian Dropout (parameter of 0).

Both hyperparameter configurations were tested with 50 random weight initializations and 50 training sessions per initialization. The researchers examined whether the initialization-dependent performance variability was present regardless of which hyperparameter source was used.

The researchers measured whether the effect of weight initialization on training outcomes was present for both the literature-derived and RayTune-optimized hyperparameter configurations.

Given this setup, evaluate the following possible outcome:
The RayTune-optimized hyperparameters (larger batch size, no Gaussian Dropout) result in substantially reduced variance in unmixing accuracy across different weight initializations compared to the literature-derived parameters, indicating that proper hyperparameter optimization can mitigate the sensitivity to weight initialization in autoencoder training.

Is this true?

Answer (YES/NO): NO